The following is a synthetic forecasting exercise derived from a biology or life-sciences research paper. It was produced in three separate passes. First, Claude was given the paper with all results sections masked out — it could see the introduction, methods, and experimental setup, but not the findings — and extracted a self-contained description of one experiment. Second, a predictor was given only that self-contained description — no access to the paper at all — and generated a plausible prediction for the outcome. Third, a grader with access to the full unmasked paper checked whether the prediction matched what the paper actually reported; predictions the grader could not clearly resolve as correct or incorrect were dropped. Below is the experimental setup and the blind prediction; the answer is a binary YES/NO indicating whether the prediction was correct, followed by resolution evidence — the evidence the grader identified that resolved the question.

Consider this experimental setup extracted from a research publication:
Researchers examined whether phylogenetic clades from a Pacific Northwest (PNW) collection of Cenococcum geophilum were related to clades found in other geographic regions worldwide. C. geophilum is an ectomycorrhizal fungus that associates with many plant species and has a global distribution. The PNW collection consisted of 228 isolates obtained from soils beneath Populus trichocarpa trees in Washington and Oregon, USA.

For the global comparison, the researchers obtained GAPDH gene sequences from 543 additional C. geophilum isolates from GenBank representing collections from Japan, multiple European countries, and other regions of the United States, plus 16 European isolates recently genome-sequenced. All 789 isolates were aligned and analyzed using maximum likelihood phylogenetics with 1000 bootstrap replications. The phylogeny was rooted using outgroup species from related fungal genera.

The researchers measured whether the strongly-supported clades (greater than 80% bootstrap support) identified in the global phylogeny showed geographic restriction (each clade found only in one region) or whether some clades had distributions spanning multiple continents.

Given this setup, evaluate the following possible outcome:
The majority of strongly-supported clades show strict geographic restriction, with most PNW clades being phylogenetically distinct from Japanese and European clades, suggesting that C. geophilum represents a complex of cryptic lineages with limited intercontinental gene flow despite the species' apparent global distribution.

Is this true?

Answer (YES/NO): YES